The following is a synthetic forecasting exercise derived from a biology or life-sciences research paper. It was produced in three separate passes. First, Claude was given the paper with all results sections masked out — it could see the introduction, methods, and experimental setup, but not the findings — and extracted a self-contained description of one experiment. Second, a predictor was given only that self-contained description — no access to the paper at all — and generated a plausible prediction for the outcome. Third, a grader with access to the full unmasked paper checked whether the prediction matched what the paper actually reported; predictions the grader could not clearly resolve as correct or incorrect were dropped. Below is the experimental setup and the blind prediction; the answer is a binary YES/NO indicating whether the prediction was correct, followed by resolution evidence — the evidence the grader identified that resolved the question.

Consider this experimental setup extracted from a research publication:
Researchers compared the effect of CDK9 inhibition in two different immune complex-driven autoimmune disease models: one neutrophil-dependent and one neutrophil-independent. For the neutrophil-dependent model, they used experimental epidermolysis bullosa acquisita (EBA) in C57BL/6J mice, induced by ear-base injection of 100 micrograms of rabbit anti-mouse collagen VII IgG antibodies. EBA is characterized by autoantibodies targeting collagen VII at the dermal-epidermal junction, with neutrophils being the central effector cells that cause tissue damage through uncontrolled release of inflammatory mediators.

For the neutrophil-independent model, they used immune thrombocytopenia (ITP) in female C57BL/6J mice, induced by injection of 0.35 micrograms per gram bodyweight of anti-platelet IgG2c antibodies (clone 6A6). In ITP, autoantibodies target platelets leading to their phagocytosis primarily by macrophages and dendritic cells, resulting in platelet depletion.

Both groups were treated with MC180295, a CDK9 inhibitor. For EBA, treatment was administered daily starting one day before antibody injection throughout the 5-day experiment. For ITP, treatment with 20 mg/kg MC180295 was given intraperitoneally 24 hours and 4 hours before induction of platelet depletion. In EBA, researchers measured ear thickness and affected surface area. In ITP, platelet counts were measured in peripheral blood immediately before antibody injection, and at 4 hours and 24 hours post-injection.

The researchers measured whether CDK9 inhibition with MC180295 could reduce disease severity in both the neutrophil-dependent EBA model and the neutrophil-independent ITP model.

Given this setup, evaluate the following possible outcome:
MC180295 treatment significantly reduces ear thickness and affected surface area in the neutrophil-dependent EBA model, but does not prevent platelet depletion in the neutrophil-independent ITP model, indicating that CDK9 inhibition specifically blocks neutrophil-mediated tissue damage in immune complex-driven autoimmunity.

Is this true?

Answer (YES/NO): YES